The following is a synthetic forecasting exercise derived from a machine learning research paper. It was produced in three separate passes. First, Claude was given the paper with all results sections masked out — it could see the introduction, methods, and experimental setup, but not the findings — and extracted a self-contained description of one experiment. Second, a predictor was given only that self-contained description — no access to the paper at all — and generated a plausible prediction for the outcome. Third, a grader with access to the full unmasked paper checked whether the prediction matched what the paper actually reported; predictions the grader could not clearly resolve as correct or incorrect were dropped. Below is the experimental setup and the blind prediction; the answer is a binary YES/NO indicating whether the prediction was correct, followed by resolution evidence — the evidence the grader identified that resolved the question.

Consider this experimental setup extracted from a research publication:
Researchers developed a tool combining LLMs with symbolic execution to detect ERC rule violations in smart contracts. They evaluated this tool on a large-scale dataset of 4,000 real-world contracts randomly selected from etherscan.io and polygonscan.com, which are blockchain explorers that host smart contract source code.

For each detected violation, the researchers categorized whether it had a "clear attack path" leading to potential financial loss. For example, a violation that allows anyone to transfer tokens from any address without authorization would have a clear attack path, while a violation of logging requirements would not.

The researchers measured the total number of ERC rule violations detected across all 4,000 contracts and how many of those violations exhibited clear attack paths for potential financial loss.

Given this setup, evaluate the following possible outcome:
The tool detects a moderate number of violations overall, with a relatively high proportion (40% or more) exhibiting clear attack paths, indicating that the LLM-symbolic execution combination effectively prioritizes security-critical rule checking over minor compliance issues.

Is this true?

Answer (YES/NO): NO